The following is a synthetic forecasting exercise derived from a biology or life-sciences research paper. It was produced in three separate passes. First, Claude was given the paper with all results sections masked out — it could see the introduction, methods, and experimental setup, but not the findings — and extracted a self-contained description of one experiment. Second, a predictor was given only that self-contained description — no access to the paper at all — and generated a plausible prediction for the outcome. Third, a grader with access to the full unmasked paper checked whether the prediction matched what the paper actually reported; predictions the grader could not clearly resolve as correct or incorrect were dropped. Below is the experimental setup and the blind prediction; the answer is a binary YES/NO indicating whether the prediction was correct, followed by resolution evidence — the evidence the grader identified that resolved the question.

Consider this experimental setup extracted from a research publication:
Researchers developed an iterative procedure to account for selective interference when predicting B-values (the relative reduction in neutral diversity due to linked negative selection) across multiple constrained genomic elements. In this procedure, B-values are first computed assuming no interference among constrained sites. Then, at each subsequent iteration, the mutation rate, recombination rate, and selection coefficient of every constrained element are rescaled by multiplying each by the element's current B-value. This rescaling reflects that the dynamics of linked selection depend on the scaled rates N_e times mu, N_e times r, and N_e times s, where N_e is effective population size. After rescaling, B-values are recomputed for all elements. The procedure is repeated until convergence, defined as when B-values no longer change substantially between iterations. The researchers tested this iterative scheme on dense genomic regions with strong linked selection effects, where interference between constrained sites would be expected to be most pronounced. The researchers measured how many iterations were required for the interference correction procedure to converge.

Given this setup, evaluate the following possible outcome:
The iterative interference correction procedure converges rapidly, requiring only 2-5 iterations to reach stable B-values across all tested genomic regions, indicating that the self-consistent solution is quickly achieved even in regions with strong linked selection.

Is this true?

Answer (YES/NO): NO